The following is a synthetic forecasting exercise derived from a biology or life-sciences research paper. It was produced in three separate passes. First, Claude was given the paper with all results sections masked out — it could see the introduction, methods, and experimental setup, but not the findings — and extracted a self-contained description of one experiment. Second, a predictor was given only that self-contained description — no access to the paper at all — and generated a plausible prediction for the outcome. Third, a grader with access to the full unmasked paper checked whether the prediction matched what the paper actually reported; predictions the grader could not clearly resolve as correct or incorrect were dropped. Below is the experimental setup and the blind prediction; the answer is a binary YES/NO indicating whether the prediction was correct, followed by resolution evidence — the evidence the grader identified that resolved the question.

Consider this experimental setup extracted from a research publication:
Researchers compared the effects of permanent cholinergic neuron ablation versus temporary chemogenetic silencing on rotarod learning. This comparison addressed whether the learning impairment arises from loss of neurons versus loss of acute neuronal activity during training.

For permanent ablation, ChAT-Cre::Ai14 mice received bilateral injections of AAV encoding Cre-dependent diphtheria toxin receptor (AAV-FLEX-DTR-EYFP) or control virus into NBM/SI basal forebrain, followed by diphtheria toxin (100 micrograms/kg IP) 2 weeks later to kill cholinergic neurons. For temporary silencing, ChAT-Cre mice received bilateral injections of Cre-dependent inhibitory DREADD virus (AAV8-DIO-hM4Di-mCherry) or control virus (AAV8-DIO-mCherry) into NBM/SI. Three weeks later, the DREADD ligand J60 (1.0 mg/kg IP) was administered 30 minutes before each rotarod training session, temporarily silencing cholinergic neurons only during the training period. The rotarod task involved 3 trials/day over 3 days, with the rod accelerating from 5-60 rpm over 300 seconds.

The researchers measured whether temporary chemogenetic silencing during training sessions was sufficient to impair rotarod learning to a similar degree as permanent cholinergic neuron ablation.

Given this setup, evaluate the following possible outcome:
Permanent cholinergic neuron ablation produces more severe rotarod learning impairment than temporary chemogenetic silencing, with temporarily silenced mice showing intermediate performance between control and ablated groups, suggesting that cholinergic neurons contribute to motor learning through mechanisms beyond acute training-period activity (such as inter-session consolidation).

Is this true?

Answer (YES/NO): NO